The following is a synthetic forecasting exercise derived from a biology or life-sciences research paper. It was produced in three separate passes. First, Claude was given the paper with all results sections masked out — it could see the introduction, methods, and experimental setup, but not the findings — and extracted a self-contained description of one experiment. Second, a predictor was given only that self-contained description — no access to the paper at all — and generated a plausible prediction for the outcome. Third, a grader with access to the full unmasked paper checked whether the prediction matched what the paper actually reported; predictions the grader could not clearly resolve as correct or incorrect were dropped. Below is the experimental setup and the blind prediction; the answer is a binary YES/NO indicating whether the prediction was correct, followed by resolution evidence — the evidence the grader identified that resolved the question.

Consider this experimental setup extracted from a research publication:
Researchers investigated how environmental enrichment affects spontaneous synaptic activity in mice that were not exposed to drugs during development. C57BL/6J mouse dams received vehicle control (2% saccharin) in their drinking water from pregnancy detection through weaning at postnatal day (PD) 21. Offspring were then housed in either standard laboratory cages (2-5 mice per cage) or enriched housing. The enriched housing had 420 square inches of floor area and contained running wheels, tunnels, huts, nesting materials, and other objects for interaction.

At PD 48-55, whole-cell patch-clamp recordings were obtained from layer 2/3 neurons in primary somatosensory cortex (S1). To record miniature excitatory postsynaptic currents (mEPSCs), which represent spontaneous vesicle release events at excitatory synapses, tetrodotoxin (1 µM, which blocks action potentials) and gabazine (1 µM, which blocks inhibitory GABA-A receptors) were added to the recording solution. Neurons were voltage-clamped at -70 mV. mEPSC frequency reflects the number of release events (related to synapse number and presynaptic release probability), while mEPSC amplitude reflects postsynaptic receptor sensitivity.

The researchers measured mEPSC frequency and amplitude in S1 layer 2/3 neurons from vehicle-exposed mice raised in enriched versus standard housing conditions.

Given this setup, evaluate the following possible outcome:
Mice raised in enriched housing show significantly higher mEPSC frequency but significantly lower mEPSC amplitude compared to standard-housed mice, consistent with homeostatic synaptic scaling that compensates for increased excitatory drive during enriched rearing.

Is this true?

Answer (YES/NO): NO